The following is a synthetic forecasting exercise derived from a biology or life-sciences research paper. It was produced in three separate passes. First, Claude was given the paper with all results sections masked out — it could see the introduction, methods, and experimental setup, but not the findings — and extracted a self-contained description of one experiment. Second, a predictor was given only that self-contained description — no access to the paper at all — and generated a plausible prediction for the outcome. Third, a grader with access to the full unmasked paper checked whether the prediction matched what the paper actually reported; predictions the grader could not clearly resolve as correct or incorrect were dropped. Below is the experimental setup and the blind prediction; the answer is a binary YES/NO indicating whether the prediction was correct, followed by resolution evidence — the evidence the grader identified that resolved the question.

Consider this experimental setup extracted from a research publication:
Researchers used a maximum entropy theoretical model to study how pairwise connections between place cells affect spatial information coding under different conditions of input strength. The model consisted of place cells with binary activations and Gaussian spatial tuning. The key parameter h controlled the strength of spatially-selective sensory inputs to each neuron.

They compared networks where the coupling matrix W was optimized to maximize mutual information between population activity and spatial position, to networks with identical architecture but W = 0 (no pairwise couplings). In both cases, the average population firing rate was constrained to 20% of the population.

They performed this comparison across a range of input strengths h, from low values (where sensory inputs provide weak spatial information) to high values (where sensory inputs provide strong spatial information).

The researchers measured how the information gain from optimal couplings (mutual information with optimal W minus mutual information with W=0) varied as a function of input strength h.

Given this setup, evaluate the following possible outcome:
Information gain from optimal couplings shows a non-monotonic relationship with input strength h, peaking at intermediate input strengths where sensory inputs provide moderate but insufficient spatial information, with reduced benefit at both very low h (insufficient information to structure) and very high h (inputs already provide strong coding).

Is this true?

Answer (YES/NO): NO